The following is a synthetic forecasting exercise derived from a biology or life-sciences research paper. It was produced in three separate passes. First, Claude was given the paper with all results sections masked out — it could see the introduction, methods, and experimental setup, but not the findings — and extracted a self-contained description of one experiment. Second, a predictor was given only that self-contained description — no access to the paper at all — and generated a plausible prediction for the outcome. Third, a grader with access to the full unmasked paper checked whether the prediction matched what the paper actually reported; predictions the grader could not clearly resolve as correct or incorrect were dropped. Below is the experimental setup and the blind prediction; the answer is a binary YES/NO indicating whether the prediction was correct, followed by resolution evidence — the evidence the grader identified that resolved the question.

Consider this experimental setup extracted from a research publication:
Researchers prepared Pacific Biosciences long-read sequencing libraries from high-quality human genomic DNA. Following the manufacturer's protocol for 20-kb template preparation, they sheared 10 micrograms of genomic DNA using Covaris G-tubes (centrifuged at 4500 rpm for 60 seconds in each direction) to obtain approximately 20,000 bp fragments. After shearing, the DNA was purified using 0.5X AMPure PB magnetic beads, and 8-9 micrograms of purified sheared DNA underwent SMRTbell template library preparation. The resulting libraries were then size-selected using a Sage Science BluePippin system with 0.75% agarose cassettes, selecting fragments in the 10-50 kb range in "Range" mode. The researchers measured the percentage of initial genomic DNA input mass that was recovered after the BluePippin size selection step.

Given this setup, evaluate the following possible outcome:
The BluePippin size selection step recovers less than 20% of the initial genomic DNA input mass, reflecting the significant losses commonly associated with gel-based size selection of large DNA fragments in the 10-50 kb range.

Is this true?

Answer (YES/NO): NO